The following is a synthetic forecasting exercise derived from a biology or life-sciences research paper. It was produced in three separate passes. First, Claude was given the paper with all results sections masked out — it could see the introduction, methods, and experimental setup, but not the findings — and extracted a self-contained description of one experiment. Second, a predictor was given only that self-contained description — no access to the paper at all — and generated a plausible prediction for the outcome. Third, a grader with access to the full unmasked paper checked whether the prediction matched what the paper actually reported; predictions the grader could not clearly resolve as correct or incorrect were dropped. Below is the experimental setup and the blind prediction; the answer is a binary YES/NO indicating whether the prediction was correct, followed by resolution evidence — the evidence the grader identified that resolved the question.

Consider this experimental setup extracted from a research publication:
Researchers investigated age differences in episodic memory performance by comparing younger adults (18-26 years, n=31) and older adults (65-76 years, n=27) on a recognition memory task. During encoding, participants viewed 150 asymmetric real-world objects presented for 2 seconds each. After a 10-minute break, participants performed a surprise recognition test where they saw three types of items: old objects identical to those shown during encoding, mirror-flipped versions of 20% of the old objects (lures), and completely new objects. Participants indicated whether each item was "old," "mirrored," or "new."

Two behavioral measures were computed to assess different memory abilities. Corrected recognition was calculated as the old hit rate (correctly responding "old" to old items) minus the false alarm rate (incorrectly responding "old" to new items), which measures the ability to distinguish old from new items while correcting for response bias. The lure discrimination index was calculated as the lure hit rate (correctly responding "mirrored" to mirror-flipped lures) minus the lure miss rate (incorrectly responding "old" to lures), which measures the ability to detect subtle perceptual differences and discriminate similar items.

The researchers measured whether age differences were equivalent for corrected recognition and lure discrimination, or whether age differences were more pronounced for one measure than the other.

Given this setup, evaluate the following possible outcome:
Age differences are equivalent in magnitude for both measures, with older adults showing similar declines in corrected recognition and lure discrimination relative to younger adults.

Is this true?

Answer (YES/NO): NO